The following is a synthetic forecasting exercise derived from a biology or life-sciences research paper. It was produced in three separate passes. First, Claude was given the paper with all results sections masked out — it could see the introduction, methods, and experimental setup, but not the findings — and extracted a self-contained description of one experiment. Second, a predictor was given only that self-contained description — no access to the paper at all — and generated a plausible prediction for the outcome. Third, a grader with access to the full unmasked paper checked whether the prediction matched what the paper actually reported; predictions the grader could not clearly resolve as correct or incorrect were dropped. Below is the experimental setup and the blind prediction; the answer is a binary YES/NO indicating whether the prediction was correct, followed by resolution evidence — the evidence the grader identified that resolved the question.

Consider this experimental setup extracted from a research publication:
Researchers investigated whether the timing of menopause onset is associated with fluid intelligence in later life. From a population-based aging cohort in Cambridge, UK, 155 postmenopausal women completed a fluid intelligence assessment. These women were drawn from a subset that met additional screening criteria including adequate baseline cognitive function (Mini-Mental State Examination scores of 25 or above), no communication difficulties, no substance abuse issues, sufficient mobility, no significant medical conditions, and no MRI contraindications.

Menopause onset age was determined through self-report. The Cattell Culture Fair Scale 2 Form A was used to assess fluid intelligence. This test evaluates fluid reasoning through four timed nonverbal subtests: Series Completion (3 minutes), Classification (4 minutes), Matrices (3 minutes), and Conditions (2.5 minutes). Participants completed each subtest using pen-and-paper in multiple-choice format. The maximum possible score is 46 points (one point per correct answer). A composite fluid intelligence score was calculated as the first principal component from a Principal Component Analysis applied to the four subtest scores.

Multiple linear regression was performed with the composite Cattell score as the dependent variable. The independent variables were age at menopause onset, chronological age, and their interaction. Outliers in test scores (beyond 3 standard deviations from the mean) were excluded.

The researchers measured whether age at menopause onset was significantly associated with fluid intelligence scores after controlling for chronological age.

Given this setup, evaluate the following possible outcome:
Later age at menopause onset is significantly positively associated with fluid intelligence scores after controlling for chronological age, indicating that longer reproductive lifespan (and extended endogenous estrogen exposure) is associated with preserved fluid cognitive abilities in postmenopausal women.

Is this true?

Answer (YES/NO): YES